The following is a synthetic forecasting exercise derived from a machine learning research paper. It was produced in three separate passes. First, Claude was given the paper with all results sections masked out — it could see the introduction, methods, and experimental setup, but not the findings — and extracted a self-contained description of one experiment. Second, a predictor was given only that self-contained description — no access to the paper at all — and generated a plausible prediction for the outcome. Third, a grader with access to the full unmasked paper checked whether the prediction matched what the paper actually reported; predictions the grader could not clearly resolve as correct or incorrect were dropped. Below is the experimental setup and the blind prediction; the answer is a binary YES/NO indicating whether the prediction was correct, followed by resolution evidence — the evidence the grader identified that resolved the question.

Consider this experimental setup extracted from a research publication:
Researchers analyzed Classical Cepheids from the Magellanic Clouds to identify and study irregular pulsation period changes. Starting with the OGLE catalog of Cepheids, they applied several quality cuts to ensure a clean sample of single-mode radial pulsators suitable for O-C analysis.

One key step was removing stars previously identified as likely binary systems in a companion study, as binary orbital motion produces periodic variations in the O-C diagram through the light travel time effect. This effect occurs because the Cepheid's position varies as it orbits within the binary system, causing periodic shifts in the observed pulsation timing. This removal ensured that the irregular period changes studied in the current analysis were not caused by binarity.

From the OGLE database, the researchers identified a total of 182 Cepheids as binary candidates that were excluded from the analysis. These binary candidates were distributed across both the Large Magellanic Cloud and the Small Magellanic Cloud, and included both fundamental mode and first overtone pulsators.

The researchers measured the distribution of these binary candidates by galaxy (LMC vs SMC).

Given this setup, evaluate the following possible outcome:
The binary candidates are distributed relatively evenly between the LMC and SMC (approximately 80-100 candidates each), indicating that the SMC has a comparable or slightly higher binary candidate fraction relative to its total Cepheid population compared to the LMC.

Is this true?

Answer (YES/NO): NO